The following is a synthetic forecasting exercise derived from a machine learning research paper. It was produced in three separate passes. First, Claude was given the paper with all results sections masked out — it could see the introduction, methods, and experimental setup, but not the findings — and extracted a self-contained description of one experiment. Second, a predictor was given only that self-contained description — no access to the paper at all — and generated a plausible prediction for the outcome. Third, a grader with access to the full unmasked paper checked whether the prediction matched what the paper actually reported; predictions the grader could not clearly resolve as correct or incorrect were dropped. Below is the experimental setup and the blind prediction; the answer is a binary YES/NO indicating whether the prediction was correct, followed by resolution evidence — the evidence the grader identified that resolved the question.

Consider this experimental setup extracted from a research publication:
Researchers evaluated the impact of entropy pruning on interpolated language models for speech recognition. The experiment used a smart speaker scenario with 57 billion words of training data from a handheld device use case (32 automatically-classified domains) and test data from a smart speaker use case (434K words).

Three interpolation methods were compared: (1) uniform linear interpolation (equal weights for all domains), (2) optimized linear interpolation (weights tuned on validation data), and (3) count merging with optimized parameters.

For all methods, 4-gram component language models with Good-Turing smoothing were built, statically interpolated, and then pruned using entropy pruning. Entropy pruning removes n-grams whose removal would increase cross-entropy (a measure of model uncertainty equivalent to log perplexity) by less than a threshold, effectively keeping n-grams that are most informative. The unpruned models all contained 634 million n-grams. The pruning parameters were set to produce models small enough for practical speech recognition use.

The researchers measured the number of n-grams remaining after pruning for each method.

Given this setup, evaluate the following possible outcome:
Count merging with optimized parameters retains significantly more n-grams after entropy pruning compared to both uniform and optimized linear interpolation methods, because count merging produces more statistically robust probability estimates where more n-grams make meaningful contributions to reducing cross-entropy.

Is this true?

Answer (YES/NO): YES